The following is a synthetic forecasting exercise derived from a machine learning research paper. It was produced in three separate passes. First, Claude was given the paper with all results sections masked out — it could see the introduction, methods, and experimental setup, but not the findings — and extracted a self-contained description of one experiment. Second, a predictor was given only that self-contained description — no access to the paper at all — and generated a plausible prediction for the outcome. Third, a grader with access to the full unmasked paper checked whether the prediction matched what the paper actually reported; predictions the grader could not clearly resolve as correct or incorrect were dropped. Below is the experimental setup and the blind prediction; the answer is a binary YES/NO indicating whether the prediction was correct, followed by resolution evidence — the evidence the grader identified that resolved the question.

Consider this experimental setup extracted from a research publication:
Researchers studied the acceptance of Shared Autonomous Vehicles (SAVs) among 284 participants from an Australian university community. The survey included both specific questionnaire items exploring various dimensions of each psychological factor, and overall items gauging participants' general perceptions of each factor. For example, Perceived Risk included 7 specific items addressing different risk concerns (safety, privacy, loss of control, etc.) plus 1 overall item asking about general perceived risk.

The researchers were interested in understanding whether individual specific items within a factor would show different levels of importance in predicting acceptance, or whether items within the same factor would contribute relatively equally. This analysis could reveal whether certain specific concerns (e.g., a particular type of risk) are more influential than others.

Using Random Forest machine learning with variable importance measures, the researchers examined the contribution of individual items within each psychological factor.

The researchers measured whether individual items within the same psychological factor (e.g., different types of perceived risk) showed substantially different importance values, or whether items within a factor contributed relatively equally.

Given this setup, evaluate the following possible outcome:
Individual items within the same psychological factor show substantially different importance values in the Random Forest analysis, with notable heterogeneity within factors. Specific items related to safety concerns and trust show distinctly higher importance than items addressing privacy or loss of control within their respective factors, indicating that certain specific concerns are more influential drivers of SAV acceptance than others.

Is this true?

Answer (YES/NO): YES